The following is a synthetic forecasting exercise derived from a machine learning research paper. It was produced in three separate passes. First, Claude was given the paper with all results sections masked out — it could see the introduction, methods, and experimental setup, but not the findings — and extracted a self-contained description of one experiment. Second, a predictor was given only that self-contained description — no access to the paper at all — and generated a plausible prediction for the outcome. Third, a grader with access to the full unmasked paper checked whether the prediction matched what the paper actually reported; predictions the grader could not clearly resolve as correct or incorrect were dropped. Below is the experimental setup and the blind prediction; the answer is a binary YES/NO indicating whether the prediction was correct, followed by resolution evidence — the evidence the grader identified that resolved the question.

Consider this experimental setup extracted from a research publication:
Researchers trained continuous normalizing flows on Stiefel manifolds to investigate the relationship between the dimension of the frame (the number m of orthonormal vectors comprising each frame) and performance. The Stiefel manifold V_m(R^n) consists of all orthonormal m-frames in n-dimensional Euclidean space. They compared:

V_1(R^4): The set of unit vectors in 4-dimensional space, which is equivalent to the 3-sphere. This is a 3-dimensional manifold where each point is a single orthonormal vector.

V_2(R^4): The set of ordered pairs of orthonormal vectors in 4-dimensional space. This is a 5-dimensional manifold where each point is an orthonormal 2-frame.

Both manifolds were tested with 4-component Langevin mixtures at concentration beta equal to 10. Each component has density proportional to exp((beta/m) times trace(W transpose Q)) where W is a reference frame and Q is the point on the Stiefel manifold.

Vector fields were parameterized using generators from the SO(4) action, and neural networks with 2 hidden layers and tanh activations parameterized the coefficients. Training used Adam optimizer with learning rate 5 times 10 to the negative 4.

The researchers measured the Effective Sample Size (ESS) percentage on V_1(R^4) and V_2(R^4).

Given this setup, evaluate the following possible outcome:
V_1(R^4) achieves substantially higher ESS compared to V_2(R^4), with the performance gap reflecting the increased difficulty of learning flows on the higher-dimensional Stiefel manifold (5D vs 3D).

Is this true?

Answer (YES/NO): NO